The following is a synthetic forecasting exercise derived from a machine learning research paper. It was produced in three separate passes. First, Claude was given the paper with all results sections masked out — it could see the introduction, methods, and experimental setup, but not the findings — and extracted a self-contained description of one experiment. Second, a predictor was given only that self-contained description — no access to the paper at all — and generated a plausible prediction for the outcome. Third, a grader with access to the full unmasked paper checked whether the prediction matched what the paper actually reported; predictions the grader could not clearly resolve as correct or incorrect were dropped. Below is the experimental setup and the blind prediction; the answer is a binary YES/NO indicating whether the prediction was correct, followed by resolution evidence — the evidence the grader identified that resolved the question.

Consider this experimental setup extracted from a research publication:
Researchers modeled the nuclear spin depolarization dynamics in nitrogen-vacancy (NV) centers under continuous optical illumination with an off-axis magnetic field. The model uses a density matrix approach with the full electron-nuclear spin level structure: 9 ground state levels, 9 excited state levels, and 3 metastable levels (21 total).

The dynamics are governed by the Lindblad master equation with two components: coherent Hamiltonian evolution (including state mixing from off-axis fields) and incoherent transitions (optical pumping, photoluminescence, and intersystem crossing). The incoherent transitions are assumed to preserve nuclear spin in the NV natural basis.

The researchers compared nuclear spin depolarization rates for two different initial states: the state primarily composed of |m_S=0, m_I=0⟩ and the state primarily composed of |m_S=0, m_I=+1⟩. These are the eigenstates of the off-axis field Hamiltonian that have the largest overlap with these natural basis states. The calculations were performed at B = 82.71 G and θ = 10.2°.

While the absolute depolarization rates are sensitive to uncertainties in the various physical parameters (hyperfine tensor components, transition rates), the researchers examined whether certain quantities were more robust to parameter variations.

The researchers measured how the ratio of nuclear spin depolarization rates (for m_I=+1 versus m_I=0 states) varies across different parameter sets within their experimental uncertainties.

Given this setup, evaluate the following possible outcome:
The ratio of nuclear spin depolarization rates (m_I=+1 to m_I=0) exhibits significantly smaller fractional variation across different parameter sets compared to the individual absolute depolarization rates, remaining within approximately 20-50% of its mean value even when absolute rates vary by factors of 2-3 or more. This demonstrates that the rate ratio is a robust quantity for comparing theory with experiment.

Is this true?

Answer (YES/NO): YES